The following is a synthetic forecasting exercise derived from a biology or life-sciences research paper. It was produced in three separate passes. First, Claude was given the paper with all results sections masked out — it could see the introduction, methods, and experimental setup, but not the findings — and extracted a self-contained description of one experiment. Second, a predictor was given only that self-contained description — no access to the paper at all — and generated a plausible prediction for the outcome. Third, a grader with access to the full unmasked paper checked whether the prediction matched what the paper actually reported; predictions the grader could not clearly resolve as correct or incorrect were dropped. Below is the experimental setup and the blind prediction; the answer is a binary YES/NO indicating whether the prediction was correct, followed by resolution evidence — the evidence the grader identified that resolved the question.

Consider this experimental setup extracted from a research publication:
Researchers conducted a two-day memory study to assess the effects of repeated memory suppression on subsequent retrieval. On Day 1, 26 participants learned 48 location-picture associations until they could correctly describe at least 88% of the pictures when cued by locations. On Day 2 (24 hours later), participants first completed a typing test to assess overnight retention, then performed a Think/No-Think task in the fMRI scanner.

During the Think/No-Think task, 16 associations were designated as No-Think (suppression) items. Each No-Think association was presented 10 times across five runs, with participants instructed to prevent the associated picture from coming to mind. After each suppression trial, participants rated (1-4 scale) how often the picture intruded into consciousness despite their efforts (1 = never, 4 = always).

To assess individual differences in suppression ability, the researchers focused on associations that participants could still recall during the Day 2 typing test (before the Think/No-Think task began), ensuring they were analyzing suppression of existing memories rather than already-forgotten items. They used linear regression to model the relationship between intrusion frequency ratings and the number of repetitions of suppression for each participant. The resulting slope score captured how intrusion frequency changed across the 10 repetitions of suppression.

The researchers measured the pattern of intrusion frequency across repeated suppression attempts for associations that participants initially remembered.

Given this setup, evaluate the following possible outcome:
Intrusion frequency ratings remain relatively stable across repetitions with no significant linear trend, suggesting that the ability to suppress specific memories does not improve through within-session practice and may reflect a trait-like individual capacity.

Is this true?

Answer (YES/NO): NO